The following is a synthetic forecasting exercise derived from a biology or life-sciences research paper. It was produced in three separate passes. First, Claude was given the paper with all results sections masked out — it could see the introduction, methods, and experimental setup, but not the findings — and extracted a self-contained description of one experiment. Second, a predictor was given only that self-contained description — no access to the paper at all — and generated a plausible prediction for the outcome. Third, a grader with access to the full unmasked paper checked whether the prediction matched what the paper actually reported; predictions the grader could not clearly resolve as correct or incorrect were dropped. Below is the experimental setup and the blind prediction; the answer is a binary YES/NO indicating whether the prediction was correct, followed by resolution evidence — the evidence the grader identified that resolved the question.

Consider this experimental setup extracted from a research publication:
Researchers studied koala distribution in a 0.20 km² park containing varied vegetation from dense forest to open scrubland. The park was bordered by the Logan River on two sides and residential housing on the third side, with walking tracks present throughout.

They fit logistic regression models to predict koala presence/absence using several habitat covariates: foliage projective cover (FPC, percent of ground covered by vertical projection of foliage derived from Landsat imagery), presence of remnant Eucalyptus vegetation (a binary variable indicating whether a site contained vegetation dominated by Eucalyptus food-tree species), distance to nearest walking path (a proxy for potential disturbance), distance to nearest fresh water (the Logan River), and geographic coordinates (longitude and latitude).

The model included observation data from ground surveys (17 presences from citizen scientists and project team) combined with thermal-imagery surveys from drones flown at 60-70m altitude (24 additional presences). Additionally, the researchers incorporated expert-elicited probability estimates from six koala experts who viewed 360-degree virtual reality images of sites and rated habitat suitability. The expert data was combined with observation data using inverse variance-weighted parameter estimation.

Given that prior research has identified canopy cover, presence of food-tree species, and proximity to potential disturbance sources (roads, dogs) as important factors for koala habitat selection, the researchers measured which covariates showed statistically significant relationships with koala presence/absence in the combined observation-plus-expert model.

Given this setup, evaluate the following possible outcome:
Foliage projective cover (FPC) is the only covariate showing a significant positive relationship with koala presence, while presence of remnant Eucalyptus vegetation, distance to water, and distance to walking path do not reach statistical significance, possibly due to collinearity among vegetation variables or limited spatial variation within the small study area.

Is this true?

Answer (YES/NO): NO